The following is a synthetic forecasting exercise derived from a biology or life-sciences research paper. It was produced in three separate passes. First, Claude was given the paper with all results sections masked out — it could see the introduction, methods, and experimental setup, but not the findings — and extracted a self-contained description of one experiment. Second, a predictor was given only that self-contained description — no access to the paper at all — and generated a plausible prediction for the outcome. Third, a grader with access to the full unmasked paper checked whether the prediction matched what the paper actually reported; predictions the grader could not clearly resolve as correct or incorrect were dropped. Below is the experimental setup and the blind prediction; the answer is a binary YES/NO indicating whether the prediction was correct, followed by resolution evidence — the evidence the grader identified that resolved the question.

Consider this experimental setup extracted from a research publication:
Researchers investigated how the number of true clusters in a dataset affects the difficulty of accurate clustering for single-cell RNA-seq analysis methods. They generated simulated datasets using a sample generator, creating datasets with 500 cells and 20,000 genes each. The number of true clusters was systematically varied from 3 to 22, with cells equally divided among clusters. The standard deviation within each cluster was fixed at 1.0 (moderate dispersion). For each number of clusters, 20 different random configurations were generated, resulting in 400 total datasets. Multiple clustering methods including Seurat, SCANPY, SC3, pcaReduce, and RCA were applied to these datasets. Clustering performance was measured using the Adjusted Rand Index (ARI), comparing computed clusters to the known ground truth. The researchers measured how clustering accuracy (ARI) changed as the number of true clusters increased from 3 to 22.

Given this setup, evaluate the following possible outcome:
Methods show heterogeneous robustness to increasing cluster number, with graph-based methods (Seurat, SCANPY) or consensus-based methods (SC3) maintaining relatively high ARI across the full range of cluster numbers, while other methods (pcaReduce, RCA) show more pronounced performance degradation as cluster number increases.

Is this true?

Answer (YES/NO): NO